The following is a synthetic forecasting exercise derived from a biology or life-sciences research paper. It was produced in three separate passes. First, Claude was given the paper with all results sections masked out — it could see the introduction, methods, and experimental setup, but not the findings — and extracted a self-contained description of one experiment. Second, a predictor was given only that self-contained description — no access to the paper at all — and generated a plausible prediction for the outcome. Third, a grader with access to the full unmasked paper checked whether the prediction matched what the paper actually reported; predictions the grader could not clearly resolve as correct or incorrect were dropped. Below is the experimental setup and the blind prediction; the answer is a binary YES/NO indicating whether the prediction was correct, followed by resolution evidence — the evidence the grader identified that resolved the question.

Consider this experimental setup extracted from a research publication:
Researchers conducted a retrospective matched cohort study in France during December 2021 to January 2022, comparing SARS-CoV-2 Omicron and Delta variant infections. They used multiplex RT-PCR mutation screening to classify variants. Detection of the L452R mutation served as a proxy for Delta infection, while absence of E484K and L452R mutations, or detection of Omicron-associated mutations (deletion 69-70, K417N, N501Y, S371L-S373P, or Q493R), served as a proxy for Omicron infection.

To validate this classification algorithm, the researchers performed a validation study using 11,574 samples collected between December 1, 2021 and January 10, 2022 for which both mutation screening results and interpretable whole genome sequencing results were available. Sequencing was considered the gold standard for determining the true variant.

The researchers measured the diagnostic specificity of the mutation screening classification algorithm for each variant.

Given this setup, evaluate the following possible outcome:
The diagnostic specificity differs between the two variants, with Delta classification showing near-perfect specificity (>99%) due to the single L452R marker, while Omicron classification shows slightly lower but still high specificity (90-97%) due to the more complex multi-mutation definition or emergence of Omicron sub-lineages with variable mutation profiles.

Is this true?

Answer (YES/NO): YES